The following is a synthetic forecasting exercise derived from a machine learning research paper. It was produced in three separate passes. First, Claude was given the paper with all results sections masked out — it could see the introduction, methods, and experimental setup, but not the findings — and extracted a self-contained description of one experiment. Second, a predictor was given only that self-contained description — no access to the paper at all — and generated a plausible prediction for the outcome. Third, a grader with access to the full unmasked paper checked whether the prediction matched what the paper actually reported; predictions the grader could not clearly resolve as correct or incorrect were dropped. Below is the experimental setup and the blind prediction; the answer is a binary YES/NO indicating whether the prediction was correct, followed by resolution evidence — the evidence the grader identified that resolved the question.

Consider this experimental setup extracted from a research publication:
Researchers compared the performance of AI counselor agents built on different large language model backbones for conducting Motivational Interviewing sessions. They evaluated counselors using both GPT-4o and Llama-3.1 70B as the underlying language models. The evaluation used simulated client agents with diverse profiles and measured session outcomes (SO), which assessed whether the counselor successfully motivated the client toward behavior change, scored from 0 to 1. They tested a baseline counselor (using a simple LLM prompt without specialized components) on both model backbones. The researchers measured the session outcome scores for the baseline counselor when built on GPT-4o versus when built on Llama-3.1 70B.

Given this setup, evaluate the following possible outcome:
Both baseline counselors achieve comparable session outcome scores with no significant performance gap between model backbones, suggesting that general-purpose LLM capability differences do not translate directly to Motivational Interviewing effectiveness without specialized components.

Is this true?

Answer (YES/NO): NO